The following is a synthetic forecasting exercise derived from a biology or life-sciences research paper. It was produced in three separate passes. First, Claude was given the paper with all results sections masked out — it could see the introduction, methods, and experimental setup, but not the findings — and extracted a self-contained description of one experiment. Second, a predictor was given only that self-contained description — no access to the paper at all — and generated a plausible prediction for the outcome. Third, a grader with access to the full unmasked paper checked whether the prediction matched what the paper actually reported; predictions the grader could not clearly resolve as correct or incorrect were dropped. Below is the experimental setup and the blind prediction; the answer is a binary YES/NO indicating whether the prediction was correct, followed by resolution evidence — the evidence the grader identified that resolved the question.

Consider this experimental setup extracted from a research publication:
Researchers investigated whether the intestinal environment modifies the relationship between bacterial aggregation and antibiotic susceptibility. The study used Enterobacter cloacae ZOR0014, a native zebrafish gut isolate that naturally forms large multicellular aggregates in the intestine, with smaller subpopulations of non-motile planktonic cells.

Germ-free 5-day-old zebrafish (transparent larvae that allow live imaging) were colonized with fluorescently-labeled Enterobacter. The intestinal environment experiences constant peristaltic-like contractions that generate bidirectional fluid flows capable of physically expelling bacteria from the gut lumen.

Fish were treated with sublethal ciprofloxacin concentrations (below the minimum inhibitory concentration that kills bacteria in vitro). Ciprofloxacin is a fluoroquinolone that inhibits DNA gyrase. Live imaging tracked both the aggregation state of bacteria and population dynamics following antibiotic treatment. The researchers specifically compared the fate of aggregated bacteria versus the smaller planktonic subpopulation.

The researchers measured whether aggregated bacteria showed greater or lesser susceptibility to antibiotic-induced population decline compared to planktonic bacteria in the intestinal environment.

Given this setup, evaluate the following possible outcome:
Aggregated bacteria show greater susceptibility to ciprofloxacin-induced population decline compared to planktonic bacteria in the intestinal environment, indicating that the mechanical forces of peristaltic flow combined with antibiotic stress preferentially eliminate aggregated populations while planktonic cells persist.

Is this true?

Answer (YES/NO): YES